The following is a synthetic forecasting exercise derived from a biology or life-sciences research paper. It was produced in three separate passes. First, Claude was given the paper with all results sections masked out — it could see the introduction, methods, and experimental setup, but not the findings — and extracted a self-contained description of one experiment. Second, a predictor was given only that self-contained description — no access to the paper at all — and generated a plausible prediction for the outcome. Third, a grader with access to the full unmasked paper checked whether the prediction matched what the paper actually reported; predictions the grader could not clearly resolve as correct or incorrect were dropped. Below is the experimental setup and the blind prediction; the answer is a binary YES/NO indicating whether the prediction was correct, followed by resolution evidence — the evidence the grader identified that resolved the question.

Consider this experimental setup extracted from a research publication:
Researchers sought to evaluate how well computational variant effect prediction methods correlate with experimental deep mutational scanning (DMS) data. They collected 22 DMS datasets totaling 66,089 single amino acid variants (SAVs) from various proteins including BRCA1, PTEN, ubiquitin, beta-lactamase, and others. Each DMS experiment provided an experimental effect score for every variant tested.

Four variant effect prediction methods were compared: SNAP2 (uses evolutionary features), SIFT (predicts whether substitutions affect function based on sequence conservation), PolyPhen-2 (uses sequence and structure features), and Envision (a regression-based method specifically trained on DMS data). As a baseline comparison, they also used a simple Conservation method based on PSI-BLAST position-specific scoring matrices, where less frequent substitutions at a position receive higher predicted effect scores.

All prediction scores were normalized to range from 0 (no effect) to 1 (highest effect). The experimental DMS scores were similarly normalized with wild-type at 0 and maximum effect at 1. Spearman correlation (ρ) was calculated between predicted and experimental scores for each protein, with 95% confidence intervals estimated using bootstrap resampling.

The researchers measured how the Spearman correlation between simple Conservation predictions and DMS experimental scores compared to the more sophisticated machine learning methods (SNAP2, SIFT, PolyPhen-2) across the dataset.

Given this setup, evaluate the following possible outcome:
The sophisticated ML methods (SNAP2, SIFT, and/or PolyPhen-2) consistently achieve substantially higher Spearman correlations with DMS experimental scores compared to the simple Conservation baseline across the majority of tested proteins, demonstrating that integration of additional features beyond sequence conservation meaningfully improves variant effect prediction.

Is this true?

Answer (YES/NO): NO